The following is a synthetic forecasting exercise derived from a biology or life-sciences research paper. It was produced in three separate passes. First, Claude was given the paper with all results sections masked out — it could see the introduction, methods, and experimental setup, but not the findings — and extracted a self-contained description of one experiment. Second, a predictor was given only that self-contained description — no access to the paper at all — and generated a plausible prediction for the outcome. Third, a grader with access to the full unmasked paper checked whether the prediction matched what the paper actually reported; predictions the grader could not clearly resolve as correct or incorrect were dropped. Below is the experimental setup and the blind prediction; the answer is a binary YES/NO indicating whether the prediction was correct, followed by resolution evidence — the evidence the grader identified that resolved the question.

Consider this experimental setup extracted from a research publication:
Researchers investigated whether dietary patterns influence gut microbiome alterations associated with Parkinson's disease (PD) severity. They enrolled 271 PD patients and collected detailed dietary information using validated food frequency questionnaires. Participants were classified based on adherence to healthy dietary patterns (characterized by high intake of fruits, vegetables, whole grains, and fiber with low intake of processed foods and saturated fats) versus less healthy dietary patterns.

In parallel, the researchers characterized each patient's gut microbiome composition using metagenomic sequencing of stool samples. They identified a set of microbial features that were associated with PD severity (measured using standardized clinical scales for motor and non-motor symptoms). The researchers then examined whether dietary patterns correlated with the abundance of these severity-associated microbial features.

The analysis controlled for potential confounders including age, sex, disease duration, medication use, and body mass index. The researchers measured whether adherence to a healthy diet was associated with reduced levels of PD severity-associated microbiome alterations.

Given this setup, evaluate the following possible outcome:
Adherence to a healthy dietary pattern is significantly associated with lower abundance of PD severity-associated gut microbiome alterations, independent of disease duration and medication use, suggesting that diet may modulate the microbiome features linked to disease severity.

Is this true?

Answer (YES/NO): YES